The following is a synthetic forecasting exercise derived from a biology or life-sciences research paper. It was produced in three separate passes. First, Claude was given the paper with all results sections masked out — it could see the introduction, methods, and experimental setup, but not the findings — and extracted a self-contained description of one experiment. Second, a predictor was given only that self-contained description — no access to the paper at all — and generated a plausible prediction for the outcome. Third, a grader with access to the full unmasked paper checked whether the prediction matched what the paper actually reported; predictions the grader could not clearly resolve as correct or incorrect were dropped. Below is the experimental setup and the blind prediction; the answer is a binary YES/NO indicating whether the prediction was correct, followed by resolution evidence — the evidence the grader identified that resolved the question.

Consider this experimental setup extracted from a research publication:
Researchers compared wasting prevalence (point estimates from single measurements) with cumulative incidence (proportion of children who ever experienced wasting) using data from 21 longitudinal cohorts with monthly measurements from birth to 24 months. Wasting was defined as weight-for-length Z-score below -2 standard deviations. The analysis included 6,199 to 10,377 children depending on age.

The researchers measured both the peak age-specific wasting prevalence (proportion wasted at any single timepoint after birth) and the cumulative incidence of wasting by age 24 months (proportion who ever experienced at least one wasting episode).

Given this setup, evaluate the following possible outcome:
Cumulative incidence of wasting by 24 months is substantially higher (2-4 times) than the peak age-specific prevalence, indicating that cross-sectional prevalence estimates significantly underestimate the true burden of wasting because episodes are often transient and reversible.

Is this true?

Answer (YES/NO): NO